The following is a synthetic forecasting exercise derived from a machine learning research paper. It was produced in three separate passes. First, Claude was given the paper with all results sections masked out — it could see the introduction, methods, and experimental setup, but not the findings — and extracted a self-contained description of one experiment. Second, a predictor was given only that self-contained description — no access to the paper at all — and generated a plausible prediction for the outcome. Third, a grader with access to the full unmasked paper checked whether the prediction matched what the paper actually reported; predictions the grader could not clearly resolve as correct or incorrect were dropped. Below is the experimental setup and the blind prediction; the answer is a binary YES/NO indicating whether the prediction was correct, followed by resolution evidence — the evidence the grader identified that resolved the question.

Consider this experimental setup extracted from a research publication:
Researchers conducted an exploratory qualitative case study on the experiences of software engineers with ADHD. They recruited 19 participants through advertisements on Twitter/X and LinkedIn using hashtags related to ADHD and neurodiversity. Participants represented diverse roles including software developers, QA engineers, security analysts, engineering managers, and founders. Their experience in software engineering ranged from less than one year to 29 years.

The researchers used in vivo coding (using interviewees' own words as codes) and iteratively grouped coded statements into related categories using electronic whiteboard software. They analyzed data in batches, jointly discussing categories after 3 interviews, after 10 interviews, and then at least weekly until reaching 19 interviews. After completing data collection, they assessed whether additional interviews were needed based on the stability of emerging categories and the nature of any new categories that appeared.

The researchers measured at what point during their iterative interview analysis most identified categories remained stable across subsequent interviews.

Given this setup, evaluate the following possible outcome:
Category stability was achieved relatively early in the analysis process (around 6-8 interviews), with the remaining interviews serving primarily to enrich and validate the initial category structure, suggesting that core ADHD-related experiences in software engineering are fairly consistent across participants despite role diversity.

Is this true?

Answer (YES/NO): NO